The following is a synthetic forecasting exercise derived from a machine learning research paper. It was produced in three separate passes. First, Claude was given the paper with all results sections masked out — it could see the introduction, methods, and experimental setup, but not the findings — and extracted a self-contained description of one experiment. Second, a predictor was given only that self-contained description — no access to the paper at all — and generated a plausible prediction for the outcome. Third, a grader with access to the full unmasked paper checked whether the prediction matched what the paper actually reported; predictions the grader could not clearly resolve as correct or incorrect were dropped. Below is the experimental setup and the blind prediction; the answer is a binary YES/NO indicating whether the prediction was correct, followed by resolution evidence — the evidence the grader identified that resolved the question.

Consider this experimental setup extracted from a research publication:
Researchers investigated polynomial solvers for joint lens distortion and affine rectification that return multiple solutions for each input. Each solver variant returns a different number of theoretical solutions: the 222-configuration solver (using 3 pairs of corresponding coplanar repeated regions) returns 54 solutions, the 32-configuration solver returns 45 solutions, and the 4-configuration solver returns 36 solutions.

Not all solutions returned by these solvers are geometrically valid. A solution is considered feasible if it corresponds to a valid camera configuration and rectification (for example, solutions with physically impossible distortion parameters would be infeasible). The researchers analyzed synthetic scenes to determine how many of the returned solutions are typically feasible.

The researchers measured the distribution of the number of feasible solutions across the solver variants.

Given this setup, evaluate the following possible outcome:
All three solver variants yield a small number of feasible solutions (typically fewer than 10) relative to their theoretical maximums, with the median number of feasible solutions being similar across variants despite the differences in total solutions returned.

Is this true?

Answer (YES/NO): YES